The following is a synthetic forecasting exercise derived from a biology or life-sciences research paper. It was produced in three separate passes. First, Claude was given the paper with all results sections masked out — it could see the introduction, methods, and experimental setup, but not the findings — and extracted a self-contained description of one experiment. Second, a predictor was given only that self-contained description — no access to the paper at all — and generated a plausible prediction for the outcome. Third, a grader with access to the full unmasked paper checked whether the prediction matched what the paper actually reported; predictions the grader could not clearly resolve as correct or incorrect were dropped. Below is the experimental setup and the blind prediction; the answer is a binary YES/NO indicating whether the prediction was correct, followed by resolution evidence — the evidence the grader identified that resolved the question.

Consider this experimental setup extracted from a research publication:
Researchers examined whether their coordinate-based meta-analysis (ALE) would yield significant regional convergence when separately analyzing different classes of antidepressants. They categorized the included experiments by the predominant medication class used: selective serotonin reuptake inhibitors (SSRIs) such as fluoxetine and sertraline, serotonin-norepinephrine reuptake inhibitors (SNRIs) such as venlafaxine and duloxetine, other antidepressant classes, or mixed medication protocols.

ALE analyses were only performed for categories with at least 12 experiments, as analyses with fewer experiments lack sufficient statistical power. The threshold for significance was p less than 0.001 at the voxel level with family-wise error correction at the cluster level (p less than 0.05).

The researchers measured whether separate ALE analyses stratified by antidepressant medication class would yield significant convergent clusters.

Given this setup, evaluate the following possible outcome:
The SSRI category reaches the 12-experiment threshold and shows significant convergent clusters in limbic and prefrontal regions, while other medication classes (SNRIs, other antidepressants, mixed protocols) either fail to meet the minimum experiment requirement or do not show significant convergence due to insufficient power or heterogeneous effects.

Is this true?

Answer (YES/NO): NO